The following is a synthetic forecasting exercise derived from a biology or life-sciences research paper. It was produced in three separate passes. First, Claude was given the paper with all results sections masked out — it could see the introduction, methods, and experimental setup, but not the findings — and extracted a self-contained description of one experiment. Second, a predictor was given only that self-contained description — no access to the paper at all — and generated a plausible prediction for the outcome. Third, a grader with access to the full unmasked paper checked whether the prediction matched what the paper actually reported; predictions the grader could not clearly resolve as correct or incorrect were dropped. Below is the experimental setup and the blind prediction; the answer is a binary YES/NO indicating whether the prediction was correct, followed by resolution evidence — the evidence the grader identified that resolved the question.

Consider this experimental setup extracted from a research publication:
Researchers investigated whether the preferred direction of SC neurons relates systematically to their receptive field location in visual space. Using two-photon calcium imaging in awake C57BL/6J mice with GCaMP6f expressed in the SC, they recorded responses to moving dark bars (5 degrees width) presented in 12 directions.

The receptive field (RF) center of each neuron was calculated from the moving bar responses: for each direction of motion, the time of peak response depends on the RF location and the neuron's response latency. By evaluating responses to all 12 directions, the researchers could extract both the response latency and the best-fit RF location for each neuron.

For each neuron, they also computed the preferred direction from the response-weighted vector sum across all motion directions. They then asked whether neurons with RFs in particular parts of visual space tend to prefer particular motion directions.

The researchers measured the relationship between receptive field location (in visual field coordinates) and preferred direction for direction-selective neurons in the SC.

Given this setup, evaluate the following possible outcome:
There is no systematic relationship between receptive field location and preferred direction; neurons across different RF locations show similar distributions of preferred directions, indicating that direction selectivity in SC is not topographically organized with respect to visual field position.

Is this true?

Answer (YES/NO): NO